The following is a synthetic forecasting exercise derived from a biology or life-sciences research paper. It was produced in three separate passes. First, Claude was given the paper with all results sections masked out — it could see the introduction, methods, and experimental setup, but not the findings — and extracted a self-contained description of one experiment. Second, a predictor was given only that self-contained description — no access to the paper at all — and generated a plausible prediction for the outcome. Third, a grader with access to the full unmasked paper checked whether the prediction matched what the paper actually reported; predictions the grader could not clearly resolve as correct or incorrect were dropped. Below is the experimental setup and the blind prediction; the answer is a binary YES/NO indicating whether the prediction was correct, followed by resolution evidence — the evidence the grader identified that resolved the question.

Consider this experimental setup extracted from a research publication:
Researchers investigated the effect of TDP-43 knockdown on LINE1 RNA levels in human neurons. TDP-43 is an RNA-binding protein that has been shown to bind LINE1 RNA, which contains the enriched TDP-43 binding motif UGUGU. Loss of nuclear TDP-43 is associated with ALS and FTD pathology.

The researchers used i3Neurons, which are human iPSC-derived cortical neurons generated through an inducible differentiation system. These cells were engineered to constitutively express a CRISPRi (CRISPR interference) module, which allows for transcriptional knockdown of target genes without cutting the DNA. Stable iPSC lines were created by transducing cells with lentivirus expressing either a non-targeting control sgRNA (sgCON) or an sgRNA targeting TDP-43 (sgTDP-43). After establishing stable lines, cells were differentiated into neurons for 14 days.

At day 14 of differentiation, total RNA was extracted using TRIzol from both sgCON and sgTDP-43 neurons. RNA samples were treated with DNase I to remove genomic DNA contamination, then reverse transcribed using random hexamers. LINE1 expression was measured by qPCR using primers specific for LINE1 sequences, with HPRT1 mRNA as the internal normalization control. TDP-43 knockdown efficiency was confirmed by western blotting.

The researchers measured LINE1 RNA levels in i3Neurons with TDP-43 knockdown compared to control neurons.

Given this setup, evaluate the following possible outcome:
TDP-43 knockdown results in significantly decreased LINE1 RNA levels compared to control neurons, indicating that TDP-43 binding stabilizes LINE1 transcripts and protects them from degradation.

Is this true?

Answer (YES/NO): NO